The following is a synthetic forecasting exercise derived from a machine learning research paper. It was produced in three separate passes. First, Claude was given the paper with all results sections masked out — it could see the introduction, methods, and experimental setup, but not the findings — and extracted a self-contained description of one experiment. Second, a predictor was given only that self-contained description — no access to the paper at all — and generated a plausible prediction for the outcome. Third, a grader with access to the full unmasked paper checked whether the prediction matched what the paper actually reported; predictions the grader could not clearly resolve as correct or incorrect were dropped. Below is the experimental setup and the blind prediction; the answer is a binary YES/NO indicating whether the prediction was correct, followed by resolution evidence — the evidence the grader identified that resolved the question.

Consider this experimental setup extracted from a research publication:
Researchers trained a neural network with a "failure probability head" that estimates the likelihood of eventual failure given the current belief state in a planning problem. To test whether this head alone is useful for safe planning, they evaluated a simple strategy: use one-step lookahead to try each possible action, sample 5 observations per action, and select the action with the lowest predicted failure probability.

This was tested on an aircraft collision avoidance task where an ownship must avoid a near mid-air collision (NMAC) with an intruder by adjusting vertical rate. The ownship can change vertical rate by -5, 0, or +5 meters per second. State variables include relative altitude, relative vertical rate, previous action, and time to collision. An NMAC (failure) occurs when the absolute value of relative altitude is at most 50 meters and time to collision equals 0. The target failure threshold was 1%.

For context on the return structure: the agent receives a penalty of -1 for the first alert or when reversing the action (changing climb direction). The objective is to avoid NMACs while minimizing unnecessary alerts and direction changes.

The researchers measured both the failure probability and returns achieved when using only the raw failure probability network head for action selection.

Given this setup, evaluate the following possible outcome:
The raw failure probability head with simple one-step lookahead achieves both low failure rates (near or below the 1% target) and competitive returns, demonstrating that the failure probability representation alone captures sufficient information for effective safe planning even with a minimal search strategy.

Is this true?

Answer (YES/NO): NO